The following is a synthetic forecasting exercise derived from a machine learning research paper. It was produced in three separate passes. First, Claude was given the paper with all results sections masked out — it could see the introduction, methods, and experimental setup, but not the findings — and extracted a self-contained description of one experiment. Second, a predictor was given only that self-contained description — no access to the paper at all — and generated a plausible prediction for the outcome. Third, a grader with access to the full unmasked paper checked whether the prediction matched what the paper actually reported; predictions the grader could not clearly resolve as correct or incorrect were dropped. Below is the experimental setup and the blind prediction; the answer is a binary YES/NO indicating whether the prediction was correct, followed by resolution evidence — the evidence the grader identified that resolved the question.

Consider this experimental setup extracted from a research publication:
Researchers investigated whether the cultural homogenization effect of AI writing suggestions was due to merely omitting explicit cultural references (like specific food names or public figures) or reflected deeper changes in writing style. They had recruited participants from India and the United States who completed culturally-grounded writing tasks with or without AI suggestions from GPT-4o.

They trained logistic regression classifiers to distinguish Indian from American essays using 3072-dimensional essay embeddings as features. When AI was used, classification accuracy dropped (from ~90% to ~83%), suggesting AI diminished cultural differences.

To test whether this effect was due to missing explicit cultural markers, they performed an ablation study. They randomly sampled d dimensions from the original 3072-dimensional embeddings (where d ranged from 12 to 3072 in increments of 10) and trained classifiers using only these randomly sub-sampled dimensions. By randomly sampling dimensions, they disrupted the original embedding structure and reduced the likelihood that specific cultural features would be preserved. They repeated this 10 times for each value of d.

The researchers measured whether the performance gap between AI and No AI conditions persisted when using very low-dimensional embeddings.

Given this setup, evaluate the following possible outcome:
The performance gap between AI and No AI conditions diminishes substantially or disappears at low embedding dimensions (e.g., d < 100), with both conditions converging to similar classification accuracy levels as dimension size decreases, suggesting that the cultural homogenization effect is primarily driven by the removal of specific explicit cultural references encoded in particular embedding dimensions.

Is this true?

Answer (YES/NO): NO